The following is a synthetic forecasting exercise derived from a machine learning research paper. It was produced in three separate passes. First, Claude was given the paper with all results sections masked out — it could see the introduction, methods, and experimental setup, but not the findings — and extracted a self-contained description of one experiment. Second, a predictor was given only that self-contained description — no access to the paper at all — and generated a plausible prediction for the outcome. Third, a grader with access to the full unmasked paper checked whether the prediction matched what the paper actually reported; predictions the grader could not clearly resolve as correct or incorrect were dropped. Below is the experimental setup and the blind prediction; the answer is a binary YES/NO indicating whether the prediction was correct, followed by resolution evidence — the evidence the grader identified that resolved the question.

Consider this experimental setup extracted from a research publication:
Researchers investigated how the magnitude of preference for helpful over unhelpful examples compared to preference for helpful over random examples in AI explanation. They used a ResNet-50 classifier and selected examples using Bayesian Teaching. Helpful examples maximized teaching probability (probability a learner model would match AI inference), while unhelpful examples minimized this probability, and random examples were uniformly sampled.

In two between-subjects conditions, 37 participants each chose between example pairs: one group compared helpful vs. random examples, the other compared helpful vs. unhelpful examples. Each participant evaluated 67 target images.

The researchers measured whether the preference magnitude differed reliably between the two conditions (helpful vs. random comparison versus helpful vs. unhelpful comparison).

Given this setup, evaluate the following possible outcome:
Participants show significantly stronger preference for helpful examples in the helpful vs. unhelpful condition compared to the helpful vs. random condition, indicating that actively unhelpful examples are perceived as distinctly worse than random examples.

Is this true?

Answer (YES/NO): YES